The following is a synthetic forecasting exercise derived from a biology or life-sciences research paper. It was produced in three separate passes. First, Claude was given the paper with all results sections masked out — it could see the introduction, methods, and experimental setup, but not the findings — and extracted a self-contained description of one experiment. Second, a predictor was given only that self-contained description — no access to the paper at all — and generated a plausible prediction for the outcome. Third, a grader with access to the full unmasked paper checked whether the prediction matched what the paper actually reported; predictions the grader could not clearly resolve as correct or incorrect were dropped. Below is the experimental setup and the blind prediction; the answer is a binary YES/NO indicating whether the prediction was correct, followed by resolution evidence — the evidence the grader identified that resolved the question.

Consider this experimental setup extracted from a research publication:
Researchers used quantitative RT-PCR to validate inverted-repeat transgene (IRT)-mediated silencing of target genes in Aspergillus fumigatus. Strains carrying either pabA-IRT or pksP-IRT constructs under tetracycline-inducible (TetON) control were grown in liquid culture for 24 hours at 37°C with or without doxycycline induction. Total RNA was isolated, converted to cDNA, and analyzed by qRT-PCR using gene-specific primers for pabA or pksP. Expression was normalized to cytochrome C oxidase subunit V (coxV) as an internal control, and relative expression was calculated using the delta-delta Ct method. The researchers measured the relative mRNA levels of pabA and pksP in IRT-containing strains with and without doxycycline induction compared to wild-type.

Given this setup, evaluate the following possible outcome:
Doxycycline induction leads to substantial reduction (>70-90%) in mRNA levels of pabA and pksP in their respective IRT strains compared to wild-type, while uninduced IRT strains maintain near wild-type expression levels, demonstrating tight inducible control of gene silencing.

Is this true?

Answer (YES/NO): NO